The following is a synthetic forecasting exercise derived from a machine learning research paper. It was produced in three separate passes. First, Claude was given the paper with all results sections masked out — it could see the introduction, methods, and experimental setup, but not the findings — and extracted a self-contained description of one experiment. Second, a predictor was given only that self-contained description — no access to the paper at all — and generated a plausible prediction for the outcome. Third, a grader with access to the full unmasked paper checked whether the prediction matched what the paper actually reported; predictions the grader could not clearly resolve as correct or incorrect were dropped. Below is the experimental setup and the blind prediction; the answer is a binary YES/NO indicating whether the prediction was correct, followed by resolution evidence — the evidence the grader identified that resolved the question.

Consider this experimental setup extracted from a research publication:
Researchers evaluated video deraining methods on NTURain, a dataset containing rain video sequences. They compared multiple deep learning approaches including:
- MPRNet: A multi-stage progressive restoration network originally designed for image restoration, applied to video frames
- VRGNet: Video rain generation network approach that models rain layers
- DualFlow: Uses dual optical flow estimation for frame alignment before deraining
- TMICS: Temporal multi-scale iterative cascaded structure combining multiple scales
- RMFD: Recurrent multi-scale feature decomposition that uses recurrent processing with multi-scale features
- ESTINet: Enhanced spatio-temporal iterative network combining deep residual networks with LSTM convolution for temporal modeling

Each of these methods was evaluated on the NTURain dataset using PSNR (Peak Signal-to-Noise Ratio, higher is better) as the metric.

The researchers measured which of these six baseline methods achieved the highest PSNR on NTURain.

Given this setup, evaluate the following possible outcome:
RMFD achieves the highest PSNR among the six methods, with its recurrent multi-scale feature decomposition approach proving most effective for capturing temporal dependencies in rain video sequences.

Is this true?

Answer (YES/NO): YES